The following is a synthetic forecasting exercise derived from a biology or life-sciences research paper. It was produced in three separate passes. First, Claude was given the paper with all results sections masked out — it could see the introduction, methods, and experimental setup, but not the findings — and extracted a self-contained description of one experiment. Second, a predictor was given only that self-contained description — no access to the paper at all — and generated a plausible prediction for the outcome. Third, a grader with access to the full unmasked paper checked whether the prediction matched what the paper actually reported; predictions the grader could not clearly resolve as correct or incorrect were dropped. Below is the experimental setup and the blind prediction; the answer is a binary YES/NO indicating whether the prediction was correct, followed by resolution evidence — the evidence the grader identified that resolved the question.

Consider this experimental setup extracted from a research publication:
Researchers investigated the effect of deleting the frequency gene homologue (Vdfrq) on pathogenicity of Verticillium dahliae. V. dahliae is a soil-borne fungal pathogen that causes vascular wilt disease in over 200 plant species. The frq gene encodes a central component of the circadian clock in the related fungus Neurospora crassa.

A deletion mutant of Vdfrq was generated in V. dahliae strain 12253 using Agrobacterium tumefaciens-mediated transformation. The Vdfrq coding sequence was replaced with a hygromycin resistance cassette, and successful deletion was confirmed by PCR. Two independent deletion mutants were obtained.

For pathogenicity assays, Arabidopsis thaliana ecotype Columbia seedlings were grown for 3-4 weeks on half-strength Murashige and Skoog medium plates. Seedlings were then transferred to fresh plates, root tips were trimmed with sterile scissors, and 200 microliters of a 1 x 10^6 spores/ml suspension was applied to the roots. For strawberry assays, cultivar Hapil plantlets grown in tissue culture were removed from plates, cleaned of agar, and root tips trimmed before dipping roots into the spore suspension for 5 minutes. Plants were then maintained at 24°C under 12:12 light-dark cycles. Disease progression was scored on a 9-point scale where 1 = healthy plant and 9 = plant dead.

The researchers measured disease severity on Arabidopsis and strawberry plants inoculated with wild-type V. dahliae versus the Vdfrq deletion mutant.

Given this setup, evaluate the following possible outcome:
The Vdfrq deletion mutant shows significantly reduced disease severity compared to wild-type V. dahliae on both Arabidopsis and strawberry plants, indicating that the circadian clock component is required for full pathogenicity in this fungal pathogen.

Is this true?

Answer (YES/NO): NO